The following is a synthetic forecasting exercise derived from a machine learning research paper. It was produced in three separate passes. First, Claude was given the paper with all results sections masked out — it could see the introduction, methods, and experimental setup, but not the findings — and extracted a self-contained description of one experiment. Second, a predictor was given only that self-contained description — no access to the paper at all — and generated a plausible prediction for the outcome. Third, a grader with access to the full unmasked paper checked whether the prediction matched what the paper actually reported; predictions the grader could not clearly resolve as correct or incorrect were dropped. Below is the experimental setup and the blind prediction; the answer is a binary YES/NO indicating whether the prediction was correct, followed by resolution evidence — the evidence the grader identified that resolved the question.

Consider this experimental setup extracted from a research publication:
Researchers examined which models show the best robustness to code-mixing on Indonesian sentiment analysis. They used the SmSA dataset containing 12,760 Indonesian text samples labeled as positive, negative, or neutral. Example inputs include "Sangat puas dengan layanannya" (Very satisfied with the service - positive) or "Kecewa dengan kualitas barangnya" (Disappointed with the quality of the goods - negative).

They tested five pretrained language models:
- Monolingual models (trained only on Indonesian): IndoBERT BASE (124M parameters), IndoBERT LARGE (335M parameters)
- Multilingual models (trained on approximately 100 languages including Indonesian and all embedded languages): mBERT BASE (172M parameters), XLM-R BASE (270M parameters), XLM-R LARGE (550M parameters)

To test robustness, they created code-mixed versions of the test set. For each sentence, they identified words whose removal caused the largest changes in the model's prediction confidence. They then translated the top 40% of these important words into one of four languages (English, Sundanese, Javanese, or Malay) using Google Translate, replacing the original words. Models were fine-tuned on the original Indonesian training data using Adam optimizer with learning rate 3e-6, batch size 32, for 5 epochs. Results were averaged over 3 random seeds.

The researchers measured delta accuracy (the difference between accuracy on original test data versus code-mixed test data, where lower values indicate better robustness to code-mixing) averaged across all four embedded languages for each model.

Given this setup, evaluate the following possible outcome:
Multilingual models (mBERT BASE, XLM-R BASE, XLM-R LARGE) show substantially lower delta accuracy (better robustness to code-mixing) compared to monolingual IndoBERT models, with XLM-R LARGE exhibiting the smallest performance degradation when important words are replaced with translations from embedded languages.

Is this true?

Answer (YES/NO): NO